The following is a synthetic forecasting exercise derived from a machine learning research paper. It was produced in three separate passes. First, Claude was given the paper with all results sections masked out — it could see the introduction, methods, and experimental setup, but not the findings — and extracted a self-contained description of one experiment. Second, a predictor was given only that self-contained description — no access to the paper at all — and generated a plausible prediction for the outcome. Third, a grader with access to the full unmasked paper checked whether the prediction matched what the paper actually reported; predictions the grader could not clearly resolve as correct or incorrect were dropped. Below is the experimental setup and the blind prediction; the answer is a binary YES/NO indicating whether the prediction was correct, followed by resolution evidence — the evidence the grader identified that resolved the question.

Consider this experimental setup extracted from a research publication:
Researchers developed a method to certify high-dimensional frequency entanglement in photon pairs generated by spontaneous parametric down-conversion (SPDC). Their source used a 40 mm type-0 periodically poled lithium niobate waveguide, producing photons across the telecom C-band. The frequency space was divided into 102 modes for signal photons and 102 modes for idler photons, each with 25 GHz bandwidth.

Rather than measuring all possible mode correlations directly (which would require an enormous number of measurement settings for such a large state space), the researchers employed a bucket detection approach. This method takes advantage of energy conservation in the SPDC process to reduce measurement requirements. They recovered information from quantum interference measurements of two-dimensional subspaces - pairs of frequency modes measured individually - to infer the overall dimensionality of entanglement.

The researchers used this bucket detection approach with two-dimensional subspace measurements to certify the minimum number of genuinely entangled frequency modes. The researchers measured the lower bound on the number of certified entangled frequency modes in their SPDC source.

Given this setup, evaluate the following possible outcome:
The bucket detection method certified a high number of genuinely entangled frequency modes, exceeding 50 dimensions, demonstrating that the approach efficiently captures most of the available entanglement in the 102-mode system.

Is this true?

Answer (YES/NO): NO